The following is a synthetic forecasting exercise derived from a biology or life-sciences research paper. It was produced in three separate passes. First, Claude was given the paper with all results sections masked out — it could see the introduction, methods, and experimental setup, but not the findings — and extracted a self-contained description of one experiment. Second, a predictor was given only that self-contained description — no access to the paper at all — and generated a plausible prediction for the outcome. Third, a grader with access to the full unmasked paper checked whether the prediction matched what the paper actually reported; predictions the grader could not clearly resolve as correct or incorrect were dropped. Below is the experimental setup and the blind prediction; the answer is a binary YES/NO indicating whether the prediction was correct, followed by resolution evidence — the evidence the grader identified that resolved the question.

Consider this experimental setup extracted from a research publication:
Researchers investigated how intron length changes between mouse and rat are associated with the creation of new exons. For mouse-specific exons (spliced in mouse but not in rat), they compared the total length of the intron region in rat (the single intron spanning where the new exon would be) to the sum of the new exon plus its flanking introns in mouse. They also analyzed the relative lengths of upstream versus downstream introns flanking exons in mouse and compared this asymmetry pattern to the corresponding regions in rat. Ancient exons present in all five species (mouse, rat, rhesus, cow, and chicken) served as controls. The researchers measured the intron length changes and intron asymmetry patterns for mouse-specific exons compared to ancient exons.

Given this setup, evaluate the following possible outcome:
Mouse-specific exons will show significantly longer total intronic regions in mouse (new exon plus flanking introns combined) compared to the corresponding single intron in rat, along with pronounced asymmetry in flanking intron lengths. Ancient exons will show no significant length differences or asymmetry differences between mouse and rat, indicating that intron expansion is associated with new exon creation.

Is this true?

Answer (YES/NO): NO